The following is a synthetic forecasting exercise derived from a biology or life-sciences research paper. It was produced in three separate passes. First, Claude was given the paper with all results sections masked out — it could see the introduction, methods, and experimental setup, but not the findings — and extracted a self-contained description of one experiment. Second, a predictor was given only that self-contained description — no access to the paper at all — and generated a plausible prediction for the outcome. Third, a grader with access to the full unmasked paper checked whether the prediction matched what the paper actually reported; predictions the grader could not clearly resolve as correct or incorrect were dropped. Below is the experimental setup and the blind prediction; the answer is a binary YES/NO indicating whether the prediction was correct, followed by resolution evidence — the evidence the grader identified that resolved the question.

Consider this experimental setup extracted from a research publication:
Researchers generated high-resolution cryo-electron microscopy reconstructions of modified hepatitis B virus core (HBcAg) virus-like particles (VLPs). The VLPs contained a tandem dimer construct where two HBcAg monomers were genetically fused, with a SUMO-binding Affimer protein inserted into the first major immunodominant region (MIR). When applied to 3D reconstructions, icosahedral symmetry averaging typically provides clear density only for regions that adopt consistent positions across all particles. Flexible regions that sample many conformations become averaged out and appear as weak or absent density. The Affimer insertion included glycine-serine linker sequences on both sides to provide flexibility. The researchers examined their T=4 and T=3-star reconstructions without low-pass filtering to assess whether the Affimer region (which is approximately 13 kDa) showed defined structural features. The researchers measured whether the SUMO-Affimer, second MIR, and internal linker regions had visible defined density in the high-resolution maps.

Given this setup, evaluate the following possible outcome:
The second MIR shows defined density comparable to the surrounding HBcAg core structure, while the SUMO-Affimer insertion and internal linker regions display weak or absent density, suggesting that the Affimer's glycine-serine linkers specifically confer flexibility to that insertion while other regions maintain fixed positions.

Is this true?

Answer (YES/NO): NO